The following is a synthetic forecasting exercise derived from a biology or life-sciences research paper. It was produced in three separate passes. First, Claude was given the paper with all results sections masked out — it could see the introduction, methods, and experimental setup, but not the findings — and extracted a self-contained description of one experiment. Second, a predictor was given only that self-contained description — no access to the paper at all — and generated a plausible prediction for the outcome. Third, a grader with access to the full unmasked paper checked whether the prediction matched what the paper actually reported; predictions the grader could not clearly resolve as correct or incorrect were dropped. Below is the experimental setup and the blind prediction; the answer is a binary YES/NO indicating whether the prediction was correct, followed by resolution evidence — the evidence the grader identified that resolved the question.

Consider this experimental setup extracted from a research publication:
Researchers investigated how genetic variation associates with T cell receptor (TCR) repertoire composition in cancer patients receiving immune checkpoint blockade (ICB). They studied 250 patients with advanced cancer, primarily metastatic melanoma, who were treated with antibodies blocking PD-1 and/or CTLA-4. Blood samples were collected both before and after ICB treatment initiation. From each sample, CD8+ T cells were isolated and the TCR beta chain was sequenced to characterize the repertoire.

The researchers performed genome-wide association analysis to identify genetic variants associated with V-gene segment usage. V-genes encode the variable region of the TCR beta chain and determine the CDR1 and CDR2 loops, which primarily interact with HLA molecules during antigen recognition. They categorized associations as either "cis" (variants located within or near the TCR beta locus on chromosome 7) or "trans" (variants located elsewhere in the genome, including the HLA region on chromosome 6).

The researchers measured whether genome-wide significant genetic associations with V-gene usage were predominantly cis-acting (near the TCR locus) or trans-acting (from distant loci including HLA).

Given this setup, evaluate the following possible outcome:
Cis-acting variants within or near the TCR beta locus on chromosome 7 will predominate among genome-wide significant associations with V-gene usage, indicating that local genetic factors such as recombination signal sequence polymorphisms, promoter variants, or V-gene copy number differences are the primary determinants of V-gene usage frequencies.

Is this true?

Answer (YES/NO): NO